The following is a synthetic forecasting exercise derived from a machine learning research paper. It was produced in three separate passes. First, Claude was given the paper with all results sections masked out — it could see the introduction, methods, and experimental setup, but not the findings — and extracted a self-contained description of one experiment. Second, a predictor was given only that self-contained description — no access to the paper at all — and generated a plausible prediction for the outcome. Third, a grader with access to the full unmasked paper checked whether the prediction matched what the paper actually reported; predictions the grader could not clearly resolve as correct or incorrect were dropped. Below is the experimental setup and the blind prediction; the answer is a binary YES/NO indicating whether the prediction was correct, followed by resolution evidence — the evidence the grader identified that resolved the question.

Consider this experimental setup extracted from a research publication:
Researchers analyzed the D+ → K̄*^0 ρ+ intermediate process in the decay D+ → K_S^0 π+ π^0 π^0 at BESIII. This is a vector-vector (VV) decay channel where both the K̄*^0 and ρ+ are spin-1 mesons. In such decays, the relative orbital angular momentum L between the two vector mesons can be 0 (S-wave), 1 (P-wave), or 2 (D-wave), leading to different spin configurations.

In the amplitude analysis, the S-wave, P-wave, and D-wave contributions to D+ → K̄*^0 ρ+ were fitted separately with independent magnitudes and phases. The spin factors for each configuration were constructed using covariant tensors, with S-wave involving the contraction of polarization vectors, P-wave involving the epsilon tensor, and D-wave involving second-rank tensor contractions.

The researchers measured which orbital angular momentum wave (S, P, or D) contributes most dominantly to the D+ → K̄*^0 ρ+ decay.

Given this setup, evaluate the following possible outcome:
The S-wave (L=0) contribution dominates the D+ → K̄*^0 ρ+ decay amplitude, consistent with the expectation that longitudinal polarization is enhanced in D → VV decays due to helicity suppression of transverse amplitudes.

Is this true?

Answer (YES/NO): YES